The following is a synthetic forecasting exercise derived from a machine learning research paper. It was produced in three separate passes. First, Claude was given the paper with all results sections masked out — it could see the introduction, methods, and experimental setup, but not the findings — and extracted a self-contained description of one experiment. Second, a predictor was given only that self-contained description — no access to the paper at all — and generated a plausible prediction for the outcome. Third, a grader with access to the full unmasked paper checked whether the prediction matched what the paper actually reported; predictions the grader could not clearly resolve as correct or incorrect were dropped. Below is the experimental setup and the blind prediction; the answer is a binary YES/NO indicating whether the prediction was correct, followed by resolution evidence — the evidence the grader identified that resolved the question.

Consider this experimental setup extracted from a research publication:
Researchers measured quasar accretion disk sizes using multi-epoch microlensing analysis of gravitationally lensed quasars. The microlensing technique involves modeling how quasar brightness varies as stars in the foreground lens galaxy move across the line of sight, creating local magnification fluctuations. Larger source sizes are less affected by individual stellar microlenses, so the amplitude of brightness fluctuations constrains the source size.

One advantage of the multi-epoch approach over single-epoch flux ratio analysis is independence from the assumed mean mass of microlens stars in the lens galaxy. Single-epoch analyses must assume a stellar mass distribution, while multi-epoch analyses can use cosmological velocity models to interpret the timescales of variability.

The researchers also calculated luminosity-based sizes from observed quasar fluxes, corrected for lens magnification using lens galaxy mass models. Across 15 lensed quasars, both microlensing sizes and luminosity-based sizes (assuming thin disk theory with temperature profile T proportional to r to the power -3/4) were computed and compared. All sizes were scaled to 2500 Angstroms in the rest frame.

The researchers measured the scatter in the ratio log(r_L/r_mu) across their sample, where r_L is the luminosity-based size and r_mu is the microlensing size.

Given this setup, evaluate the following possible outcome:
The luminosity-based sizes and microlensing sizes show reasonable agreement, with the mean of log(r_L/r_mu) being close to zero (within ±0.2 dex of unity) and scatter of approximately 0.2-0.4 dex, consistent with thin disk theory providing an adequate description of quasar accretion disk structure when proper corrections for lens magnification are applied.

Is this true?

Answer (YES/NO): NO